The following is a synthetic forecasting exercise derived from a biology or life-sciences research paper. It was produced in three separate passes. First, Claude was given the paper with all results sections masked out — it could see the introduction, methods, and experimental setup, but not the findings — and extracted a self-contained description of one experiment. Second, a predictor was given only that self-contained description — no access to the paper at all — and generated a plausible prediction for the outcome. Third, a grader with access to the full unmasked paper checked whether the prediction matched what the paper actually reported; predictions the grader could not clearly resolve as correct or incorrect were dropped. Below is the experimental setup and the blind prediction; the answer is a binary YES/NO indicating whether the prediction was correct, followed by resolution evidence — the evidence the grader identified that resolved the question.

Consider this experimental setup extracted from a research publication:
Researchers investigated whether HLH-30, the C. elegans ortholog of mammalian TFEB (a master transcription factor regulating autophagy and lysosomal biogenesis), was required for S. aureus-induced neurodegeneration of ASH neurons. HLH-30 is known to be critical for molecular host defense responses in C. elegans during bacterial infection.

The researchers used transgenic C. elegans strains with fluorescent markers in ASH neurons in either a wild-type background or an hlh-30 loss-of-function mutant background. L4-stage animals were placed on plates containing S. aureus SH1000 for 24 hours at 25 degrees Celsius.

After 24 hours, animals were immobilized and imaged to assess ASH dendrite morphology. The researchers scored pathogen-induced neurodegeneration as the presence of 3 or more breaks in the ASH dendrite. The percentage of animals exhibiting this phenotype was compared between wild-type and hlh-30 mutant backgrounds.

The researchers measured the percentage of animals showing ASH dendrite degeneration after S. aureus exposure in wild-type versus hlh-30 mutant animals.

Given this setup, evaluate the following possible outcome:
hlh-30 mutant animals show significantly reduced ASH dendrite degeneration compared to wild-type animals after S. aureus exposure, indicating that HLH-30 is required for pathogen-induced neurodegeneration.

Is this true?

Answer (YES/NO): YES